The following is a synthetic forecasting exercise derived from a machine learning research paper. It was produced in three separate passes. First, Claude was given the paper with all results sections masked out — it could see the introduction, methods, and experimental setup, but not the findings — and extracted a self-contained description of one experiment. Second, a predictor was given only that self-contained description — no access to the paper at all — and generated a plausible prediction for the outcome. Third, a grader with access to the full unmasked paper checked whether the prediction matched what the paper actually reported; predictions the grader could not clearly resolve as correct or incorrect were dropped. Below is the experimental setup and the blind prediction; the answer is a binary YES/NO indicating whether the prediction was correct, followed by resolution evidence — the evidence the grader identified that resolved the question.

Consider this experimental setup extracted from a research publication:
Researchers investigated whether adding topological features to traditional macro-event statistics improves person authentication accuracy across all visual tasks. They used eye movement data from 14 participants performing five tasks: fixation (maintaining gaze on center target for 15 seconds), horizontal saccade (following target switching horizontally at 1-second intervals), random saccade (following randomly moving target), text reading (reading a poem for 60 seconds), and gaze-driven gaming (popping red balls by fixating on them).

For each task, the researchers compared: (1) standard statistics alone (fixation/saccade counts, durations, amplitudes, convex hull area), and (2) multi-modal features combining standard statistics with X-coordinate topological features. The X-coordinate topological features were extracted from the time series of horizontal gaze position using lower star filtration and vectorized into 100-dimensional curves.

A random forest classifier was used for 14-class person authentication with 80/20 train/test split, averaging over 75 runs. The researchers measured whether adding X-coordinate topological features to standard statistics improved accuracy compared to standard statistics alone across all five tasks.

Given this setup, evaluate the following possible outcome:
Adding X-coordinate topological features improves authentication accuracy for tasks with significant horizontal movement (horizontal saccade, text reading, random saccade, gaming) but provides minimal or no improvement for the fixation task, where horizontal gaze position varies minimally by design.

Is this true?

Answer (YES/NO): NO